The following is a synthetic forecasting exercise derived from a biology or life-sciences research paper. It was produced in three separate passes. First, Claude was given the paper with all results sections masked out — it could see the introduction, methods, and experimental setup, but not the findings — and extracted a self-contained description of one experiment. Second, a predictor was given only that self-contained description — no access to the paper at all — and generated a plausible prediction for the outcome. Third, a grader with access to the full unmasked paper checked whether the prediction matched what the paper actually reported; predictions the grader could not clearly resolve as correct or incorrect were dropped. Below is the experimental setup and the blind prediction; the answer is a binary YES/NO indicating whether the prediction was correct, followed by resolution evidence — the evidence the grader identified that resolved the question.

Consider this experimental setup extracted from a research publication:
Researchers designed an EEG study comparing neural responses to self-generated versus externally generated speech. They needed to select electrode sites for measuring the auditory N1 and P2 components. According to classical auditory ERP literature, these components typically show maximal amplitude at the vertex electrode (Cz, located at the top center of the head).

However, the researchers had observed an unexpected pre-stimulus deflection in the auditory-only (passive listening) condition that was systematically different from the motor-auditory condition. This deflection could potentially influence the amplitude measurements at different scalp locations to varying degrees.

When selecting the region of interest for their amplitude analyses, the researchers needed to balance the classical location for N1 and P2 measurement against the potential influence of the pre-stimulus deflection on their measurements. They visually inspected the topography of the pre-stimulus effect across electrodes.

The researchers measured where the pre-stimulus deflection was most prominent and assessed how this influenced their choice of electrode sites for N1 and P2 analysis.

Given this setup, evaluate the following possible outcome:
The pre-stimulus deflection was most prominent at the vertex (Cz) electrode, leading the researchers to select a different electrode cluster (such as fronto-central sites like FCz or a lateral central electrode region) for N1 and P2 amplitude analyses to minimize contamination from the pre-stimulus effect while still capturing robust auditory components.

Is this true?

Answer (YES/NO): NO